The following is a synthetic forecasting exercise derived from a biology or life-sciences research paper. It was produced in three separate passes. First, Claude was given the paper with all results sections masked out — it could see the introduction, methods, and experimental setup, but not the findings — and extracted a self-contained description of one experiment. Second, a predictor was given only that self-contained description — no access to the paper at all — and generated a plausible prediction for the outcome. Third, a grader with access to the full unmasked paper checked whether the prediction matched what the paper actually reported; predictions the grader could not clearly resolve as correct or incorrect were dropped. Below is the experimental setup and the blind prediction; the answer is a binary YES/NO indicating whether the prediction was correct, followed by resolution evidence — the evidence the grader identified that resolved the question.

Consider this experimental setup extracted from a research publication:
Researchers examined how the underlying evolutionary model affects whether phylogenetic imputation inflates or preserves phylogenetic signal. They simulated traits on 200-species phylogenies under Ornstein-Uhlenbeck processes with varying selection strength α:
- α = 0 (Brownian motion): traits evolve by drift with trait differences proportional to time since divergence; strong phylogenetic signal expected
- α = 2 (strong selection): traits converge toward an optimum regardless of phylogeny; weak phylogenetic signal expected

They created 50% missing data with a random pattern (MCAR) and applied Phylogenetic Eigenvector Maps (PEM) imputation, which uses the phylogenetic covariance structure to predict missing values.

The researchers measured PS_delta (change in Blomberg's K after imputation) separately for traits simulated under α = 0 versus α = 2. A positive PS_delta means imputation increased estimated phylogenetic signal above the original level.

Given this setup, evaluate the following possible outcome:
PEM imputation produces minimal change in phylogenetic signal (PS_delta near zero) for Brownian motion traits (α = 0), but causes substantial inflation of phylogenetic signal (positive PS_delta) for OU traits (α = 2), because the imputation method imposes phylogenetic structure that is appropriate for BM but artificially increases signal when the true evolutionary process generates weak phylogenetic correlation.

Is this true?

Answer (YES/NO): NO